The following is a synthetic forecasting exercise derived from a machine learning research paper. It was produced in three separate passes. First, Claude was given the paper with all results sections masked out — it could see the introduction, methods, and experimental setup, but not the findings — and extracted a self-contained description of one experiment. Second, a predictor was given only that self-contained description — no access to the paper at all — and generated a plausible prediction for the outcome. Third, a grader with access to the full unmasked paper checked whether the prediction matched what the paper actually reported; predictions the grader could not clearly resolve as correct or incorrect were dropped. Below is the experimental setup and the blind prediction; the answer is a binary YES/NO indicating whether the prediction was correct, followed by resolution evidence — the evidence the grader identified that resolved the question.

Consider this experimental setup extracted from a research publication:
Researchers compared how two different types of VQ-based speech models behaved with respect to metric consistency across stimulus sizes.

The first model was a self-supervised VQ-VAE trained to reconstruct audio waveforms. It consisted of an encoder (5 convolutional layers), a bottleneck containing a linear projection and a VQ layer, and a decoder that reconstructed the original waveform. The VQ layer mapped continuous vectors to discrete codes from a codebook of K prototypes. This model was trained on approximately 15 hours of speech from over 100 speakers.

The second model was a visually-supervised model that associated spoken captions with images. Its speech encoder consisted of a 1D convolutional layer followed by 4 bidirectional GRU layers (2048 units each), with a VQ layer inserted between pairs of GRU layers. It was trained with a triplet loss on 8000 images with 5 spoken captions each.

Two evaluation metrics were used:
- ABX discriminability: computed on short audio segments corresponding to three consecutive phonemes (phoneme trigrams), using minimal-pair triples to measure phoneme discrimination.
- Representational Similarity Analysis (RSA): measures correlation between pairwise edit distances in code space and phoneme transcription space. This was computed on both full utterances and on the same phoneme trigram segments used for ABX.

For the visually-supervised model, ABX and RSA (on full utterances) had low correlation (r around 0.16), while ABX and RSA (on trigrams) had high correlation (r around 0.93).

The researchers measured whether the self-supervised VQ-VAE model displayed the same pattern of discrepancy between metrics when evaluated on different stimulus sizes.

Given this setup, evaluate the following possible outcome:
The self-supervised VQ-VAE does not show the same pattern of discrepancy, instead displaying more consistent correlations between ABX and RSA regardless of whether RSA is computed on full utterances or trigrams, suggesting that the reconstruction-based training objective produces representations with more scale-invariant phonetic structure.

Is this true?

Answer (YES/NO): YES